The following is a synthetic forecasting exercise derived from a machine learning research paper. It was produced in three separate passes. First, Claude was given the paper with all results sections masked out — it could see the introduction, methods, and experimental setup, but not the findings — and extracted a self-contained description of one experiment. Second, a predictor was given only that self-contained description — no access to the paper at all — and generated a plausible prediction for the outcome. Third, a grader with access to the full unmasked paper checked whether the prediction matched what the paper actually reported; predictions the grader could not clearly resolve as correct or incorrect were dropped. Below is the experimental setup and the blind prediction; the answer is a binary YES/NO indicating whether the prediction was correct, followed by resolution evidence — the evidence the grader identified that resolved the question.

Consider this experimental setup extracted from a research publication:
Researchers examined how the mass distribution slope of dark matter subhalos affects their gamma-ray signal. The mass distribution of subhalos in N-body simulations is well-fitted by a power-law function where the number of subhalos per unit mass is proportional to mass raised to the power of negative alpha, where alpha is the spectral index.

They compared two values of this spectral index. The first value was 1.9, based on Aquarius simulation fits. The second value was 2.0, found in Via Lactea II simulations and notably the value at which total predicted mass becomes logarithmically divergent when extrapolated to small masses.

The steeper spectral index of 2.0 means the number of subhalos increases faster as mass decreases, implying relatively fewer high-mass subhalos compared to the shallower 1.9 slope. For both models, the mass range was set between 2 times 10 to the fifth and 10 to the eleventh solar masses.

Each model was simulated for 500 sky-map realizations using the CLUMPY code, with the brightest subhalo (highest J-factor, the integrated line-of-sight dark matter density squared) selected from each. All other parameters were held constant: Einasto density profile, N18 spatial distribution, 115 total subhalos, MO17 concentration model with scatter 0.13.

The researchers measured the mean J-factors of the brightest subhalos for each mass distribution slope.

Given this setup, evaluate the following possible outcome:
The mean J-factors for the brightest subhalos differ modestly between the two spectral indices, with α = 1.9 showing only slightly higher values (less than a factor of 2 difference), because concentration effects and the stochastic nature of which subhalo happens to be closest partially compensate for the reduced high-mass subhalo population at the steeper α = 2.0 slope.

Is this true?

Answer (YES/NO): NO